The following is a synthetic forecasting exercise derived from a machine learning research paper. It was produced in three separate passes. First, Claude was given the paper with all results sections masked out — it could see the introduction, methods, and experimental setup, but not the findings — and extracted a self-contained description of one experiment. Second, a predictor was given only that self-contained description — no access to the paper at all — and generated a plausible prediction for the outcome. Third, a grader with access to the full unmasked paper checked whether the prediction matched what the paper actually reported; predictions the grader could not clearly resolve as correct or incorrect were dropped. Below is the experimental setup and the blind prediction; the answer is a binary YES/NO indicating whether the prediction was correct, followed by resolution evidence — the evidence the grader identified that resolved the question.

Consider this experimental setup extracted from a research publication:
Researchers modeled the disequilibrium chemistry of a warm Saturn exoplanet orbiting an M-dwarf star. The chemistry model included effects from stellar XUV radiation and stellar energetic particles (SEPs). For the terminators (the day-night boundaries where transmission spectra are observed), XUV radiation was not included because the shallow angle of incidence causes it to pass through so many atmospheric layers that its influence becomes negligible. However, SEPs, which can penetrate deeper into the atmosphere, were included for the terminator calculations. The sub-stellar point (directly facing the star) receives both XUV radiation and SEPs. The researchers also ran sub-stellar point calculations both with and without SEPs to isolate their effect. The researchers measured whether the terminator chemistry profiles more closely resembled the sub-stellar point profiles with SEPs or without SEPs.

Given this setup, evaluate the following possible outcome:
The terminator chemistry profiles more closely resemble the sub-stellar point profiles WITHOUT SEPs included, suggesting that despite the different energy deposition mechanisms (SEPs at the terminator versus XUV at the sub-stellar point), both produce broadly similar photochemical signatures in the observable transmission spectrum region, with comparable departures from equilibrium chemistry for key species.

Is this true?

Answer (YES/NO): NO